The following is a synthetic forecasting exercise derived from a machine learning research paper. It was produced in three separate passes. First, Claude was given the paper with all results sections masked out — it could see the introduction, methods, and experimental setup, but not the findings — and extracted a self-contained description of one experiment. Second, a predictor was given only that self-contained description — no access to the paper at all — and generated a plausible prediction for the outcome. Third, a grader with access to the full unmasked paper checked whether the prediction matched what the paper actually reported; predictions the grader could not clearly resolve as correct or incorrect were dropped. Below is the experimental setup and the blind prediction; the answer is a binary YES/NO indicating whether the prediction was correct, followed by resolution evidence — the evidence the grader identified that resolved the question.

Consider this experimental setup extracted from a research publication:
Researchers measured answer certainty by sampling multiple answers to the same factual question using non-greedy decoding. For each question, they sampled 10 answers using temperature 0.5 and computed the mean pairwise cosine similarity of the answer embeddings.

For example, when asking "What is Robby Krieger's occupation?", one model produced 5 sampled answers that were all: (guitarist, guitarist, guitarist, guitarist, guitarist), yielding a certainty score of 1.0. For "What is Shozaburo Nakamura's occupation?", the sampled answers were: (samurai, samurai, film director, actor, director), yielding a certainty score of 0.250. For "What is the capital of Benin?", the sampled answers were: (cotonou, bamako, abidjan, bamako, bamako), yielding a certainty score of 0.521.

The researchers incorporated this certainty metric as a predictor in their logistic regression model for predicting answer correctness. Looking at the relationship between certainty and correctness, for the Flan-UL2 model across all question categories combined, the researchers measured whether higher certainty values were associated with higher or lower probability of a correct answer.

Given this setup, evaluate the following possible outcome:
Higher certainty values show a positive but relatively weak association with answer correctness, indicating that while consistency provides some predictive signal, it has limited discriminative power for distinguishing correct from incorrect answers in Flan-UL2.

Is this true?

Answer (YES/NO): NO